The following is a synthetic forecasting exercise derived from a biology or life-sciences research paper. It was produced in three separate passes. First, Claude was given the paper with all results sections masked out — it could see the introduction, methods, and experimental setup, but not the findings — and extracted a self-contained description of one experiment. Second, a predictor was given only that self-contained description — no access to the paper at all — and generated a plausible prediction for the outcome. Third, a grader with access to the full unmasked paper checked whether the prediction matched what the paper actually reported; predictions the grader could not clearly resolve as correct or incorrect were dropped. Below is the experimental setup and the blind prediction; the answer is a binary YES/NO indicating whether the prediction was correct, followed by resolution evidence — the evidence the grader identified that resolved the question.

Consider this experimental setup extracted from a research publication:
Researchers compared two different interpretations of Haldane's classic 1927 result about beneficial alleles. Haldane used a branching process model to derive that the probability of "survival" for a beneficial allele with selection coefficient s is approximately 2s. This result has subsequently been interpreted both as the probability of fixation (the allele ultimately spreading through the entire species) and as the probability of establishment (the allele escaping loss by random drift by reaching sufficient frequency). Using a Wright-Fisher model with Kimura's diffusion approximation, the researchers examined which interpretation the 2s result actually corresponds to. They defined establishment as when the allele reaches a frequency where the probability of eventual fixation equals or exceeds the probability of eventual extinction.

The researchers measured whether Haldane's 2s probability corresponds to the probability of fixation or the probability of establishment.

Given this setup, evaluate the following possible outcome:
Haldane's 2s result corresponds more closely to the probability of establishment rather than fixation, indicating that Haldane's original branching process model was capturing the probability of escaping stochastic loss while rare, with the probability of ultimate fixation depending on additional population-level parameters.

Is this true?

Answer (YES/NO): NO